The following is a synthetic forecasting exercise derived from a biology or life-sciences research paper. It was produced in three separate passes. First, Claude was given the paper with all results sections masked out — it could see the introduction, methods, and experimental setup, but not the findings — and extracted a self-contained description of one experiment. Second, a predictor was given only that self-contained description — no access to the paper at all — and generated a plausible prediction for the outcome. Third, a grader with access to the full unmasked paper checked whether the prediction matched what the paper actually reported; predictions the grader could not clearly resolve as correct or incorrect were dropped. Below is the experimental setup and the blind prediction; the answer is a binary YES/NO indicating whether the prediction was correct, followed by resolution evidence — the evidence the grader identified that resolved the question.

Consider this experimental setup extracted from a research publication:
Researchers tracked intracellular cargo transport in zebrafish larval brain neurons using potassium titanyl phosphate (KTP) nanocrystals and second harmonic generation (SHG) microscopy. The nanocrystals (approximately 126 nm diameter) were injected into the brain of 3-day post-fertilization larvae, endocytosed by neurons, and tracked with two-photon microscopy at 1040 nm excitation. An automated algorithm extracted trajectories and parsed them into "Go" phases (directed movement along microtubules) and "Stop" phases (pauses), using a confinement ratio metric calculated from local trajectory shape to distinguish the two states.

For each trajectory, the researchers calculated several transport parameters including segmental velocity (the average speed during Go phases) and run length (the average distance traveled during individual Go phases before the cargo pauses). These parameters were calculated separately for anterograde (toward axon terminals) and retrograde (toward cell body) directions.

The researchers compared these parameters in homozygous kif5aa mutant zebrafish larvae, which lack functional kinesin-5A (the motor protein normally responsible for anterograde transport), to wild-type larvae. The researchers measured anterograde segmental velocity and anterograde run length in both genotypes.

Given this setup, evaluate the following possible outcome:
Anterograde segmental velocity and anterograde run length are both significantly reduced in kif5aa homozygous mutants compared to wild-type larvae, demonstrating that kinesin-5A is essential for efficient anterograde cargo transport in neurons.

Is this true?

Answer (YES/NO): NO